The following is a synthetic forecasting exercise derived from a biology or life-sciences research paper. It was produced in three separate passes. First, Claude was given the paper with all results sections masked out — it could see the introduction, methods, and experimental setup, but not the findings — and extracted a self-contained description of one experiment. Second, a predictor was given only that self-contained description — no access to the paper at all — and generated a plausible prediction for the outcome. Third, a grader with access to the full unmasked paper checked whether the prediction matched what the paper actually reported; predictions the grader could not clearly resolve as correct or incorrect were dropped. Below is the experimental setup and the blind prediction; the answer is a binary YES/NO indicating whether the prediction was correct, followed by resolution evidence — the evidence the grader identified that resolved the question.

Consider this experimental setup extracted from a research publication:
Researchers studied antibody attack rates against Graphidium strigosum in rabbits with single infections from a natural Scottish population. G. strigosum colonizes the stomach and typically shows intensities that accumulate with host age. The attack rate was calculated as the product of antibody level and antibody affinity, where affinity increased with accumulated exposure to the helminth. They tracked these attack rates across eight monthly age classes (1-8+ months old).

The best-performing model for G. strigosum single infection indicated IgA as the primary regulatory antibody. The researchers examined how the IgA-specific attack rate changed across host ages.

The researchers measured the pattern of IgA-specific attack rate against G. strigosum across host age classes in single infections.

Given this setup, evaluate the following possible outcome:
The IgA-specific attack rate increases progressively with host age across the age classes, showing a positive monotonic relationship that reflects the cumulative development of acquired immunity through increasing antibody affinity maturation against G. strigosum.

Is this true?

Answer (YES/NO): NO